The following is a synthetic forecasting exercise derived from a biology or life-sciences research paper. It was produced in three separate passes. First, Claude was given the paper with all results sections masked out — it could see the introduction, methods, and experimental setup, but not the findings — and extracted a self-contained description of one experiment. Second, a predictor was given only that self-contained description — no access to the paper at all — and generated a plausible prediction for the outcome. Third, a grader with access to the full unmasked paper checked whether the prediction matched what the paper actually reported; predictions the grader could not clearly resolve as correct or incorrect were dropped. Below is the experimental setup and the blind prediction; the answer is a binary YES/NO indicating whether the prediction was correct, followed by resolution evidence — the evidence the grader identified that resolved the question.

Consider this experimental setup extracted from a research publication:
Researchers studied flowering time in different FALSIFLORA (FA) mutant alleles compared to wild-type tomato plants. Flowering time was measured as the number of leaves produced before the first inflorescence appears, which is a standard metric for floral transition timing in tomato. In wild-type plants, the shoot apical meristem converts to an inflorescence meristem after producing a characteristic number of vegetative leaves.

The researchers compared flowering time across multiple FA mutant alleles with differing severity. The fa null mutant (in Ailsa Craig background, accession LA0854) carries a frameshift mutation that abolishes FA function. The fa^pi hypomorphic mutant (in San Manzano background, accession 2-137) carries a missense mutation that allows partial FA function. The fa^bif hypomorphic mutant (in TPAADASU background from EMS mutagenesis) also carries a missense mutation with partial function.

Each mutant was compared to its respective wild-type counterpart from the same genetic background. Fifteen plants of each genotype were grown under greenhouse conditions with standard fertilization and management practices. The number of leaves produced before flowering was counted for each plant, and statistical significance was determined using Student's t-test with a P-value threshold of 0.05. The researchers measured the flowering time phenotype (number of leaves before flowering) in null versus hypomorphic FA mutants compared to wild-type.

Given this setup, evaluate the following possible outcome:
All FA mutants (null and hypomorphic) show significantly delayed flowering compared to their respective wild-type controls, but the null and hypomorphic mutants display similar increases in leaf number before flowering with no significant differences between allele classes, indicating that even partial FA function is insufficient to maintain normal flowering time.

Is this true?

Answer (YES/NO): NO